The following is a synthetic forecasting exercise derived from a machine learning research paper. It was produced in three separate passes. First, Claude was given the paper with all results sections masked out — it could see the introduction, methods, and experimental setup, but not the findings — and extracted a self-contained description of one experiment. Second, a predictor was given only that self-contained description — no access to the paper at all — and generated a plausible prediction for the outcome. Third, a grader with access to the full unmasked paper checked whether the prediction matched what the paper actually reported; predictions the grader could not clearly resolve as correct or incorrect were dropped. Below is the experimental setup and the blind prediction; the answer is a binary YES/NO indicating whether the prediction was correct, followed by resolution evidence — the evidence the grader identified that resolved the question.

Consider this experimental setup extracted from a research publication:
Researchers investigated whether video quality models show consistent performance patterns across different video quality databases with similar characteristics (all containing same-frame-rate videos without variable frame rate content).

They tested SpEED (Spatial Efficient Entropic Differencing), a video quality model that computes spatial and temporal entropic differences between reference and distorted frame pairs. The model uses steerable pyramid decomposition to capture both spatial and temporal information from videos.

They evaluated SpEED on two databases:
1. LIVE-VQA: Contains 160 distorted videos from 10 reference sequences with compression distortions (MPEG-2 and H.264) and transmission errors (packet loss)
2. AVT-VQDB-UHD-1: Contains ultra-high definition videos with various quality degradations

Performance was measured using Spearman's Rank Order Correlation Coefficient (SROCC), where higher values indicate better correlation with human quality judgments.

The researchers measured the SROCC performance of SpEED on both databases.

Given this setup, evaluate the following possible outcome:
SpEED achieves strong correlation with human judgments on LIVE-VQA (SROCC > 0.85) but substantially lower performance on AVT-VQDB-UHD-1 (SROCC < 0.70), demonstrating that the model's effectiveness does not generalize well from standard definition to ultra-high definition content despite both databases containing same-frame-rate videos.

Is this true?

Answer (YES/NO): NO